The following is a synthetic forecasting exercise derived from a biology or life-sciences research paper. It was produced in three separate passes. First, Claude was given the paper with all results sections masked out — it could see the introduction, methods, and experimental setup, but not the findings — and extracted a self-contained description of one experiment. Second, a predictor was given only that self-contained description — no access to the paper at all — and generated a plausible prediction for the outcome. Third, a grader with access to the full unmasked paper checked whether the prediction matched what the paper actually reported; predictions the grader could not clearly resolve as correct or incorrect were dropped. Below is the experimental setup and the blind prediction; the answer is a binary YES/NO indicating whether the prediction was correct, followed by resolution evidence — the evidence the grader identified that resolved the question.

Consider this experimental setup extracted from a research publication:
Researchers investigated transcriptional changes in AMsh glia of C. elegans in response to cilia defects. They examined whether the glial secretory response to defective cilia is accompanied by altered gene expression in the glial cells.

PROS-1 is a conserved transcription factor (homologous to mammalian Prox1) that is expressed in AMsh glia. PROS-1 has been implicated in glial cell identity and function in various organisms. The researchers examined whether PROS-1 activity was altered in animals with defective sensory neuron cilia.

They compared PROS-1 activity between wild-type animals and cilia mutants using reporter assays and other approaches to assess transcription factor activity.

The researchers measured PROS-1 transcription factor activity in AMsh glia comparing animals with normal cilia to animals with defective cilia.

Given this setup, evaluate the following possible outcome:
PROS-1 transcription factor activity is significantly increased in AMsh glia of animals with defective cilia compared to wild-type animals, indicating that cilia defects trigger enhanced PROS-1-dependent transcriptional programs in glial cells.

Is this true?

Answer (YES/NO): YES